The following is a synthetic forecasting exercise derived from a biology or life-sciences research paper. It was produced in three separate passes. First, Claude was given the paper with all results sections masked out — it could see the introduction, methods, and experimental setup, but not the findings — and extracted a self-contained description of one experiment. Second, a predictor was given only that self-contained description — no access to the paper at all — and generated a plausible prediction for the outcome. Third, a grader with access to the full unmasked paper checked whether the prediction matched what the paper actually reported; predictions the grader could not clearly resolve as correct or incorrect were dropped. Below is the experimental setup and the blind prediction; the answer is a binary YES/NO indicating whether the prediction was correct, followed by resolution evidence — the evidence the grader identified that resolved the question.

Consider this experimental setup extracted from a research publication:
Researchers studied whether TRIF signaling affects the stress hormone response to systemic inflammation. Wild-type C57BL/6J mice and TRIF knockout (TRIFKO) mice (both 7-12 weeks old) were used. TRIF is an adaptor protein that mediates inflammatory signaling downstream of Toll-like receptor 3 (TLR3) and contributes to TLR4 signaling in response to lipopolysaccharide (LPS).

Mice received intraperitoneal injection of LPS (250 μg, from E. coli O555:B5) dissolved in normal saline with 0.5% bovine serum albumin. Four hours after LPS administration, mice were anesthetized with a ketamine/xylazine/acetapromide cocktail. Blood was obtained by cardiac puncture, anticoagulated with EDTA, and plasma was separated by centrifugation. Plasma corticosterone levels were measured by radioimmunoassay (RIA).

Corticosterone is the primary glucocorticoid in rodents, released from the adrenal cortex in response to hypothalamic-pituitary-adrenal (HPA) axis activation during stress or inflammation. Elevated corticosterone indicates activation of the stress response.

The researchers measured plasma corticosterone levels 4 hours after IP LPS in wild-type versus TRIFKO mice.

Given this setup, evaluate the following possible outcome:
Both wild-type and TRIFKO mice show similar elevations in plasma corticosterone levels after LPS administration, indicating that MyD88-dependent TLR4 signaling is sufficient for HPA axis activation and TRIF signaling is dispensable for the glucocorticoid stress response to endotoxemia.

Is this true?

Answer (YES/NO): NO